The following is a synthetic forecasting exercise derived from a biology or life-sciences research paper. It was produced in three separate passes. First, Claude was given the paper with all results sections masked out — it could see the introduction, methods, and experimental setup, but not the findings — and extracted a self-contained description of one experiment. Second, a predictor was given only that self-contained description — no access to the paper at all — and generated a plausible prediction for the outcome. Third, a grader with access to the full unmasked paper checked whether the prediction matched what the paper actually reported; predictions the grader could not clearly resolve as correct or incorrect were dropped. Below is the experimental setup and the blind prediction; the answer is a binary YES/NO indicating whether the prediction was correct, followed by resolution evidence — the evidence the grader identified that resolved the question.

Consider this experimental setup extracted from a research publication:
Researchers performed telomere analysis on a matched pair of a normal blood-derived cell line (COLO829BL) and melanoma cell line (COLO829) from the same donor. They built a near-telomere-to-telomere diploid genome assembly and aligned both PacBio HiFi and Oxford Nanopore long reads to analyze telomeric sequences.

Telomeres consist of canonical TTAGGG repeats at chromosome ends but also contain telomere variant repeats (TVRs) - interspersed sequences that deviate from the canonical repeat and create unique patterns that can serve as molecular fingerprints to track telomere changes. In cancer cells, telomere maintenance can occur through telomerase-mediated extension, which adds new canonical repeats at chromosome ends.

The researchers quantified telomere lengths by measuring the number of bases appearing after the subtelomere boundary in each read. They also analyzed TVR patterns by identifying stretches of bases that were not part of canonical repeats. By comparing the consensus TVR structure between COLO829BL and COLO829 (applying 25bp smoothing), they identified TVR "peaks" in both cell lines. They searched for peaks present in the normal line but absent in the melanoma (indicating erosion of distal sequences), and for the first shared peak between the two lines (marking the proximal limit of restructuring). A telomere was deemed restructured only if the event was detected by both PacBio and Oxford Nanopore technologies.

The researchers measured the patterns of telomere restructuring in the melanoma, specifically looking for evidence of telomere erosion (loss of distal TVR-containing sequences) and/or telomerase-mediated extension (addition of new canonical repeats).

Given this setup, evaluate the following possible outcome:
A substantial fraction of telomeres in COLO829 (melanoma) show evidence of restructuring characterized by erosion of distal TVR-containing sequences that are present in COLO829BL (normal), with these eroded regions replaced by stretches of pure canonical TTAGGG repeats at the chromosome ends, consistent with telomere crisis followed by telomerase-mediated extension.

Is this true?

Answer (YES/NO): NO